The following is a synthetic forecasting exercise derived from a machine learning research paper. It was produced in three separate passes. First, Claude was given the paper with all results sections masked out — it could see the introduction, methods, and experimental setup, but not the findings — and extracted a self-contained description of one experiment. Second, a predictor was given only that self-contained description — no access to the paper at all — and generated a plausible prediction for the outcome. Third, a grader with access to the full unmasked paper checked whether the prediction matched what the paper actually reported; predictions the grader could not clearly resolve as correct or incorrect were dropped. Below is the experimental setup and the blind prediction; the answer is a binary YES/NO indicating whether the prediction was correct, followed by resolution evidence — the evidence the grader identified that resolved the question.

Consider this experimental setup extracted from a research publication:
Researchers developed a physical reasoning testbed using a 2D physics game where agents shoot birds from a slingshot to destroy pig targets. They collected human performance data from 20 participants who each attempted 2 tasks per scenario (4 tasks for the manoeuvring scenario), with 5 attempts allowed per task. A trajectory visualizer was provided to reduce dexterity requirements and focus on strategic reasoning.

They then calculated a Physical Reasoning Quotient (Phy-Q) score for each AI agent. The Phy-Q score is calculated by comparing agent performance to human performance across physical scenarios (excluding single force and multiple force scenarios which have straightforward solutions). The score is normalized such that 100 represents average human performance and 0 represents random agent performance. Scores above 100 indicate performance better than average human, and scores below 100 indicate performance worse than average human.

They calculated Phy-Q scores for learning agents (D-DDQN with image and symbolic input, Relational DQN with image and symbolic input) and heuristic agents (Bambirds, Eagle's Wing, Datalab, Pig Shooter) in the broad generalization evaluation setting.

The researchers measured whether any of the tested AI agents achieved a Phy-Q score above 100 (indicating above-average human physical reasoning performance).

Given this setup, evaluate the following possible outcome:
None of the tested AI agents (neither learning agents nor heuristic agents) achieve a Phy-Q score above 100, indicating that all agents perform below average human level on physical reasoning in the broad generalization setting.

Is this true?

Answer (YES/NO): YES